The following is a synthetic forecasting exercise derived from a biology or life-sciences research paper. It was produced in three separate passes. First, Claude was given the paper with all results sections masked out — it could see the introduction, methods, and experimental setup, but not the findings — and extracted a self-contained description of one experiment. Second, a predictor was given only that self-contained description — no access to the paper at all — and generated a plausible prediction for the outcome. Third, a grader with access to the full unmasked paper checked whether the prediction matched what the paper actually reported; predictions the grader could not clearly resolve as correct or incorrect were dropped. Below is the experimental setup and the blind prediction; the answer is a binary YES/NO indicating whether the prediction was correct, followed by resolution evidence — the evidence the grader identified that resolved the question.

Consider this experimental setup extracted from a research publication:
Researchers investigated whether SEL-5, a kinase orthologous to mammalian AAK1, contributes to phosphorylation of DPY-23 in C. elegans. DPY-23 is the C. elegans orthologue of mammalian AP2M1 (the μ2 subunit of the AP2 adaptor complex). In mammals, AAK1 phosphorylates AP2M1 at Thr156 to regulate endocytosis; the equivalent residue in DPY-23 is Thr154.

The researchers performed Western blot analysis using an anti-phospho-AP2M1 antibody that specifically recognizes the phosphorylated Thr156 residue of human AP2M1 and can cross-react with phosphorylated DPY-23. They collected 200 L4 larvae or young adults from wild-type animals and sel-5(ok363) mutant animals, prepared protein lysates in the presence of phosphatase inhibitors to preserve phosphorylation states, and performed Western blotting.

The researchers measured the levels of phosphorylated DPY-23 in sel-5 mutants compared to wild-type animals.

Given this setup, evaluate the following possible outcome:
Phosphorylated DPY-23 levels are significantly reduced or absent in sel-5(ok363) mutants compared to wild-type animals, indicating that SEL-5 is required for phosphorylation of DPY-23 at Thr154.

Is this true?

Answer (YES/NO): YES